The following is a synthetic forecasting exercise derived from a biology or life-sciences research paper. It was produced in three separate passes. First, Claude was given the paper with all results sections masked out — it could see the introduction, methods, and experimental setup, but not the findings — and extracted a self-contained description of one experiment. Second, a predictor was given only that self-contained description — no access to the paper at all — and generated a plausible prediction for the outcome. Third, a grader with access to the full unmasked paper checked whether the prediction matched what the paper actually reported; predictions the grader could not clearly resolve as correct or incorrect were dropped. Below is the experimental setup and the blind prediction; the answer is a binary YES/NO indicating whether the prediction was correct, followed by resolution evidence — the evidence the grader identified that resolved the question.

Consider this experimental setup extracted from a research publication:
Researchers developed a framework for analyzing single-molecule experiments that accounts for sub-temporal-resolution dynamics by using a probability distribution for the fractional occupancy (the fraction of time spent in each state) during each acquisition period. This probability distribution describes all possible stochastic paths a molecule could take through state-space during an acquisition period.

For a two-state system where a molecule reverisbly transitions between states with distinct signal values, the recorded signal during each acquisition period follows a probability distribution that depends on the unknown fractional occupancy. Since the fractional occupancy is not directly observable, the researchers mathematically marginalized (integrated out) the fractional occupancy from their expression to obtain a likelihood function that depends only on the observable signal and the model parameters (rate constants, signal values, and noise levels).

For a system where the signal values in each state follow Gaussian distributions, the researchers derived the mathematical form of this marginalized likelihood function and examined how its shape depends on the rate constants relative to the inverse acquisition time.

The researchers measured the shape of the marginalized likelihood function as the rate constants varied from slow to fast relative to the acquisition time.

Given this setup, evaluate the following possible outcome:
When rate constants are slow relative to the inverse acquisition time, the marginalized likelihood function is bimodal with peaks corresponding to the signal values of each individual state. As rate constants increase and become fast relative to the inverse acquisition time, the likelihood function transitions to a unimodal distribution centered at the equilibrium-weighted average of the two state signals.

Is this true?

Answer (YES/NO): YES